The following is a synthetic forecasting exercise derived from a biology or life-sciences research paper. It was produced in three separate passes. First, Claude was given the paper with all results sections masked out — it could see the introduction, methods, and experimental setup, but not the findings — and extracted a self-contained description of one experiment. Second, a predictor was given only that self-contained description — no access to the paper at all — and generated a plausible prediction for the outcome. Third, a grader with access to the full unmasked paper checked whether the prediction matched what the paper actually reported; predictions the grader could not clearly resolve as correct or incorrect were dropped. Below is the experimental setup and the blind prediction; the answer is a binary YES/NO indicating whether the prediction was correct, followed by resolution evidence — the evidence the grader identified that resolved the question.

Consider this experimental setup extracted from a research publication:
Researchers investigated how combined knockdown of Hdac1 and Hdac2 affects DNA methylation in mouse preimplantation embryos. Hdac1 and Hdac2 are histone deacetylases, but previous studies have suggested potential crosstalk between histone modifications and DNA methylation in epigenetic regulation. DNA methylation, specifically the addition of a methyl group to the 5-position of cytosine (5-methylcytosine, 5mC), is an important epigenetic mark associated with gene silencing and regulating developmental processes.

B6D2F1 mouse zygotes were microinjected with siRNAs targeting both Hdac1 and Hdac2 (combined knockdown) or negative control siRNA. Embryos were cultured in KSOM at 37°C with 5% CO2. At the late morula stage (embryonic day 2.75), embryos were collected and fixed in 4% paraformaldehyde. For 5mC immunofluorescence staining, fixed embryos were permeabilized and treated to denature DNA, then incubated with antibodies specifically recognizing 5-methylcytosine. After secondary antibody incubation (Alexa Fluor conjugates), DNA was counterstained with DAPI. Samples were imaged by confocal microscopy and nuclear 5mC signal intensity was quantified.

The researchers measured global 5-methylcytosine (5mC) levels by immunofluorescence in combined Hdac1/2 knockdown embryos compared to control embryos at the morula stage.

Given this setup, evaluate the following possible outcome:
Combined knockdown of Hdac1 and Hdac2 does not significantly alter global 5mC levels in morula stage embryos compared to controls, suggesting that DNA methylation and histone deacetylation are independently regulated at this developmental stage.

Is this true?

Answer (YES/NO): NO